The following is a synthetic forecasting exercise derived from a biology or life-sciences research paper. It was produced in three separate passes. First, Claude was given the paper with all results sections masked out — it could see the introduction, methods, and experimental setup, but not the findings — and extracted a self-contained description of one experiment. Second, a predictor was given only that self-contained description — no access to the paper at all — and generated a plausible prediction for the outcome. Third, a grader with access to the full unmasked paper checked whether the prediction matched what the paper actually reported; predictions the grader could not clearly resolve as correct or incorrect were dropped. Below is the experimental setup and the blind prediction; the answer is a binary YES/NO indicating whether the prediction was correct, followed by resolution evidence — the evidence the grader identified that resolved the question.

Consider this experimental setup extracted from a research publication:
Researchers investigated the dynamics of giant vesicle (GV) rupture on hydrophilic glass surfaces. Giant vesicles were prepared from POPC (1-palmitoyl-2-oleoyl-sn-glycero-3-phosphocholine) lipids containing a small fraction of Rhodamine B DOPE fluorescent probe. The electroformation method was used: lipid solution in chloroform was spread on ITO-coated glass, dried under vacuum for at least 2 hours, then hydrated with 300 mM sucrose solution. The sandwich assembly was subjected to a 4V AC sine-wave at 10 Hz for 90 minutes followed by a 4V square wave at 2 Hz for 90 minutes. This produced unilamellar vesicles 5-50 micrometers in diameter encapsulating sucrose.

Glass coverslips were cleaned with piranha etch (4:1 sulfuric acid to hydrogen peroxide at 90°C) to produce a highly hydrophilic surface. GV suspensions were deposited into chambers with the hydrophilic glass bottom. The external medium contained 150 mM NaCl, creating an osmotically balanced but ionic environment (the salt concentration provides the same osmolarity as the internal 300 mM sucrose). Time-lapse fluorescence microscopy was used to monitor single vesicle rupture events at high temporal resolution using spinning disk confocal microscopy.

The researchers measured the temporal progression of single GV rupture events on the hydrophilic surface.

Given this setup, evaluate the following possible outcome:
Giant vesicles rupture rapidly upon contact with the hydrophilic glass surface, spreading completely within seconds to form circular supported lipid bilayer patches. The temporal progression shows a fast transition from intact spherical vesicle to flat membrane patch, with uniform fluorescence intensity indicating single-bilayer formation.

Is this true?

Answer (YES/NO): NO